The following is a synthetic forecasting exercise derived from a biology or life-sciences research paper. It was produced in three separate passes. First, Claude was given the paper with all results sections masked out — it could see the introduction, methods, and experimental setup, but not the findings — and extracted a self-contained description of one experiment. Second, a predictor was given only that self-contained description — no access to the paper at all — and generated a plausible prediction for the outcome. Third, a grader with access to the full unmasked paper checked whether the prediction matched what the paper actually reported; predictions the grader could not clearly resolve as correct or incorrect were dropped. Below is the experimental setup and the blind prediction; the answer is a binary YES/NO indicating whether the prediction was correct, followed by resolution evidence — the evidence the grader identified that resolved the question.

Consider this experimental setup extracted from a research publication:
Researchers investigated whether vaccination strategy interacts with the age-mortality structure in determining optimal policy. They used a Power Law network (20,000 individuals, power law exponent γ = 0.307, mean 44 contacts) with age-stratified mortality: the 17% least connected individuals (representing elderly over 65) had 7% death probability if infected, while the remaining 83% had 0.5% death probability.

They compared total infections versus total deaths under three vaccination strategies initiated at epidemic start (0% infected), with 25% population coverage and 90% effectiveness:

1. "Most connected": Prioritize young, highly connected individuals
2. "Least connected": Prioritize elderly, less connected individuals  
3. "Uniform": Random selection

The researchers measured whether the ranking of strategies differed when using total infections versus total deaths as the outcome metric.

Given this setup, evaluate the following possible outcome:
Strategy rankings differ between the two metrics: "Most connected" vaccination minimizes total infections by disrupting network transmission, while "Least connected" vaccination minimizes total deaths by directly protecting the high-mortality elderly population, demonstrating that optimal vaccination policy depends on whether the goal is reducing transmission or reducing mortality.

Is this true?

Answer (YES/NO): NO